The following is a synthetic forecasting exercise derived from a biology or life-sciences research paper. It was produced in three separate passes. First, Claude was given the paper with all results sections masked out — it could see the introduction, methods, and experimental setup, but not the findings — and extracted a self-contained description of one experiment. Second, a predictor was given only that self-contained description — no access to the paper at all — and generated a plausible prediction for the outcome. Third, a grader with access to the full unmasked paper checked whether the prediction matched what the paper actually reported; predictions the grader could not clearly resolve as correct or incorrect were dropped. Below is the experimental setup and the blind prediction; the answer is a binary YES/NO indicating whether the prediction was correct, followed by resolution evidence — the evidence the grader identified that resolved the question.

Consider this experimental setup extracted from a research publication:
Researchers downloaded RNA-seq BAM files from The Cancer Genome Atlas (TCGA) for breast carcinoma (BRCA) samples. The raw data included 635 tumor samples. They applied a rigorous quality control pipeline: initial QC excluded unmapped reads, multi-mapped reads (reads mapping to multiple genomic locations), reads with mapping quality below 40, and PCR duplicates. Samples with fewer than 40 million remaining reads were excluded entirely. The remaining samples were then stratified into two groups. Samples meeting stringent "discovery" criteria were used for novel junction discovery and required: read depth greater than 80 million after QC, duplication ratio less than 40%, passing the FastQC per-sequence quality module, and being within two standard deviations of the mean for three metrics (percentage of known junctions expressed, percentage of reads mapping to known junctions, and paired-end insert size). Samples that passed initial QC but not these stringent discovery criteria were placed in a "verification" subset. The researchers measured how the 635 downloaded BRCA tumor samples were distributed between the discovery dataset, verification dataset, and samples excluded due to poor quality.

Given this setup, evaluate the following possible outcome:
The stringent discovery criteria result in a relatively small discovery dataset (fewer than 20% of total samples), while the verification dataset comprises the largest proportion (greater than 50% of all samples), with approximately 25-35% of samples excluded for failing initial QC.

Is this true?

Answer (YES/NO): NO